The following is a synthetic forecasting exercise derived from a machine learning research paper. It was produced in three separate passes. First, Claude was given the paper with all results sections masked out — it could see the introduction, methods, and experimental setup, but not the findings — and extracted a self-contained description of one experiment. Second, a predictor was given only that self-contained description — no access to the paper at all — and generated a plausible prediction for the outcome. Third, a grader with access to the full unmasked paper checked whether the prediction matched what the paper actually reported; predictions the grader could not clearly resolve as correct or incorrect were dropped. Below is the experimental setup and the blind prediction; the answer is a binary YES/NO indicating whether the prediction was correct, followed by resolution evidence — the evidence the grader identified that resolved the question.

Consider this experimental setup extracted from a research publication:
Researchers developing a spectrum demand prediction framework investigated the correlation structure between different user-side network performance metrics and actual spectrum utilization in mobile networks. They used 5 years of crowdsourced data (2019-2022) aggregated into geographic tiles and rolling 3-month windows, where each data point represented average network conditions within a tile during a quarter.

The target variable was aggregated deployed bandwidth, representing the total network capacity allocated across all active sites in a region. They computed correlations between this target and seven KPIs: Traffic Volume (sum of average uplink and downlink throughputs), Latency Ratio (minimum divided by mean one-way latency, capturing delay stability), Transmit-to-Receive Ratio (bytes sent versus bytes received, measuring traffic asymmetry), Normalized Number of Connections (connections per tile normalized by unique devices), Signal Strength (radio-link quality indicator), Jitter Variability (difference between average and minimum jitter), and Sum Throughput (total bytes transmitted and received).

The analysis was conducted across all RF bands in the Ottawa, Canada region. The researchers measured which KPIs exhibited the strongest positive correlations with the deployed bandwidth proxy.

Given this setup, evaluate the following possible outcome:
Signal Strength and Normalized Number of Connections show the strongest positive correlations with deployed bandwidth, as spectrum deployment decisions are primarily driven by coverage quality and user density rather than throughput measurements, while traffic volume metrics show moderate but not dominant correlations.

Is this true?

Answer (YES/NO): NO